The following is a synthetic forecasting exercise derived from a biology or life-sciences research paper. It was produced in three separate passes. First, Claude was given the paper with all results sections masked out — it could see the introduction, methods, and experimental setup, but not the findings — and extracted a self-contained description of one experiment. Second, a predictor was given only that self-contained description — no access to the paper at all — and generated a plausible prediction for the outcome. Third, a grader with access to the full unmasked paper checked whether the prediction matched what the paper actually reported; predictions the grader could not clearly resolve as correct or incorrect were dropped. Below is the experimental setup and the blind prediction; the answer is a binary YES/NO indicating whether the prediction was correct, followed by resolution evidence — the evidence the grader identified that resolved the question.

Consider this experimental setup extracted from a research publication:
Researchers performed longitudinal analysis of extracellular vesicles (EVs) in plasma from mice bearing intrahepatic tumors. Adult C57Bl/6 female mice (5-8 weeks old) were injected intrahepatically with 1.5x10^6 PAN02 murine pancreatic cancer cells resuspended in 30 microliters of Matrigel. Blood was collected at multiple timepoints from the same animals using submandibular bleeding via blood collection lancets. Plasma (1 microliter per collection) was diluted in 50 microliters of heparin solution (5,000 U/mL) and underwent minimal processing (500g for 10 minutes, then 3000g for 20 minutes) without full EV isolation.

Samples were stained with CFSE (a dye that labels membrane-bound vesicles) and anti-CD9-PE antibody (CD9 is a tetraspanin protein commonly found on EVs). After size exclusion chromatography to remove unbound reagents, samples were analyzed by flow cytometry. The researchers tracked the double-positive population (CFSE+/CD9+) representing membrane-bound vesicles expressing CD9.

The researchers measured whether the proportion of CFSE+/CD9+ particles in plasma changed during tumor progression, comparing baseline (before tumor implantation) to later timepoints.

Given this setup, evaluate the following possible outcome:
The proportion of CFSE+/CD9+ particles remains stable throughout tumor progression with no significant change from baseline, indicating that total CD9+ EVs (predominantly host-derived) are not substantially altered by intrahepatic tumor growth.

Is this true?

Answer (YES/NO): NO